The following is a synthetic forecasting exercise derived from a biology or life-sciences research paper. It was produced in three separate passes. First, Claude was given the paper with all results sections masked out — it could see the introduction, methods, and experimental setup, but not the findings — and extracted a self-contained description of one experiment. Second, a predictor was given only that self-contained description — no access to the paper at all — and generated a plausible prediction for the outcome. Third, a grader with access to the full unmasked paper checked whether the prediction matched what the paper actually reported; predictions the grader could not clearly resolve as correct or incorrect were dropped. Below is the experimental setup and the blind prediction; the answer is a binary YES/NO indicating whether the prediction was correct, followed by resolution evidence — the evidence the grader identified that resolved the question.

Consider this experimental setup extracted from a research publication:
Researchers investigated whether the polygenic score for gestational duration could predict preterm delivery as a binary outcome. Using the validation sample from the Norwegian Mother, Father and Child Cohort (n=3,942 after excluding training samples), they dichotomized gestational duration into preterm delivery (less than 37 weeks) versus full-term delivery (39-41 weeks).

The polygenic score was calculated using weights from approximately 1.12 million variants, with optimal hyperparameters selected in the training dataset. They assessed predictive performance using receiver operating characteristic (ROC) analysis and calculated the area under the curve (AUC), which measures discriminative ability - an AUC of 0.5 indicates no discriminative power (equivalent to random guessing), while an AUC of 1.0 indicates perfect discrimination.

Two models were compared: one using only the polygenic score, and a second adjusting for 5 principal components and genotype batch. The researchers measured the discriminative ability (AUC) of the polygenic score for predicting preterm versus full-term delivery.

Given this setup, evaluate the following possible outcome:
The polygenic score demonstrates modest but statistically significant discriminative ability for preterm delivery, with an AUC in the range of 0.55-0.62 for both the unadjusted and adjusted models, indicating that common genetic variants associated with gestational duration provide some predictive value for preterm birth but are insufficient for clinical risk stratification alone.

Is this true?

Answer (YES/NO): YES